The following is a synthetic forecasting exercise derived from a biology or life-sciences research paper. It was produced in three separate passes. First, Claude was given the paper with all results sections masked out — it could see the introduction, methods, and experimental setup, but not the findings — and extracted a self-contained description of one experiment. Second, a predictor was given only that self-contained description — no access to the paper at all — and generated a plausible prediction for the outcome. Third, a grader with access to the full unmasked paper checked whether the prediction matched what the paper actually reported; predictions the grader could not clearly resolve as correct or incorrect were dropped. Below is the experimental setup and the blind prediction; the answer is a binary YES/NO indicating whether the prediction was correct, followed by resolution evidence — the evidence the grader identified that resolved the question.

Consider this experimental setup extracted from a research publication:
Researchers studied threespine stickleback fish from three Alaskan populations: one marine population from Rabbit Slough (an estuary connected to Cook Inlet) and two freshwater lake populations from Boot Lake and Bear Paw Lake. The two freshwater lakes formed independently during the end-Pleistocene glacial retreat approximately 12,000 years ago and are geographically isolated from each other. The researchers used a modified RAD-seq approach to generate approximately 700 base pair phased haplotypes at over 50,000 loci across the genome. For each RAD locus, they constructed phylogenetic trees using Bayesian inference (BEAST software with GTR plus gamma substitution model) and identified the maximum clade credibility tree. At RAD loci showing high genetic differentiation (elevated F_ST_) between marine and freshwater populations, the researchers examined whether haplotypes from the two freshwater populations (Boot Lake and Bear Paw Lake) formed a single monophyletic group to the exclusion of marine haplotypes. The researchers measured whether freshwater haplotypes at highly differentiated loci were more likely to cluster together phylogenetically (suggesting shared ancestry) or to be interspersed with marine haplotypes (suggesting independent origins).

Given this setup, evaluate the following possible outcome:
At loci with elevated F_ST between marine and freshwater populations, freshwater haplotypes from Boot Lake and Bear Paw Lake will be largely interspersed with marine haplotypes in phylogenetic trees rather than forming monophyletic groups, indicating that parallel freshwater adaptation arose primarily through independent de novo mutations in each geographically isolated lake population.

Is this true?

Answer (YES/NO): NO